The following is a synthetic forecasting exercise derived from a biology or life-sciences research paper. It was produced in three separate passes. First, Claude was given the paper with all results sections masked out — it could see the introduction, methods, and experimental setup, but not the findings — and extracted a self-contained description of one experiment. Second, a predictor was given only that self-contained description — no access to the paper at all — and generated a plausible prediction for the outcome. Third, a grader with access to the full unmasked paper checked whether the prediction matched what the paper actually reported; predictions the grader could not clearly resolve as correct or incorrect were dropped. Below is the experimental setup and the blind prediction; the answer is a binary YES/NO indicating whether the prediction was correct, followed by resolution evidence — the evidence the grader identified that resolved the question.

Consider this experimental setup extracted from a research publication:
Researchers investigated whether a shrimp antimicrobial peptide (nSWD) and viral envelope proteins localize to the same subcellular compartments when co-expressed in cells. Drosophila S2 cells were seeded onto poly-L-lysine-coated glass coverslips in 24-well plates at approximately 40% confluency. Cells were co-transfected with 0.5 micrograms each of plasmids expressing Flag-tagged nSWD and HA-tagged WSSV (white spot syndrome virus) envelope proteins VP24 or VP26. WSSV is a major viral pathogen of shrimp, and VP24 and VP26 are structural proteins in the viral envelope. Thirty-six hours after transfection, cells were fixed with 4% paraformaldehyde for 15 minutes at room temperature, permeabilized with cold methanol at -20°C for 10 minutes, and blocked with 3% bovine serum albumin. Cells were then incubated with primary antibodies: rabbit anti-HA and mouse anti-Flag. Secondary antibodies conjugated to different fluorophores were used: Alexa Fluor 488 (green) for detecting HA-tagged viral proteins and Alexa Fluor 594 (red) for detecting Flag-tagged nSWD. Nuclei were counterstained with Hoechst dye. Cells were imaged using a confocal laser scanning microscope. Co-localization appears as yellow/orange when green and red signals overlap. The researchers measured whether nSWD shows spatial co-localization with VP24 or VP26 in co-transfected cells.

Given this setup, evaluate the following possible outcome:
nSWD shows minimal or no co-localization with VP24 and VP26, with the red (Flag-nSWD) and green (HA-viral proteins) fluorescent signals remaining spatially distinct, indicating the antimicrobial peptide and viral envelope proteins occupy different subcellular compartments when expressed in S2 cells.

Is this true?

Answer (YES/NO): NO